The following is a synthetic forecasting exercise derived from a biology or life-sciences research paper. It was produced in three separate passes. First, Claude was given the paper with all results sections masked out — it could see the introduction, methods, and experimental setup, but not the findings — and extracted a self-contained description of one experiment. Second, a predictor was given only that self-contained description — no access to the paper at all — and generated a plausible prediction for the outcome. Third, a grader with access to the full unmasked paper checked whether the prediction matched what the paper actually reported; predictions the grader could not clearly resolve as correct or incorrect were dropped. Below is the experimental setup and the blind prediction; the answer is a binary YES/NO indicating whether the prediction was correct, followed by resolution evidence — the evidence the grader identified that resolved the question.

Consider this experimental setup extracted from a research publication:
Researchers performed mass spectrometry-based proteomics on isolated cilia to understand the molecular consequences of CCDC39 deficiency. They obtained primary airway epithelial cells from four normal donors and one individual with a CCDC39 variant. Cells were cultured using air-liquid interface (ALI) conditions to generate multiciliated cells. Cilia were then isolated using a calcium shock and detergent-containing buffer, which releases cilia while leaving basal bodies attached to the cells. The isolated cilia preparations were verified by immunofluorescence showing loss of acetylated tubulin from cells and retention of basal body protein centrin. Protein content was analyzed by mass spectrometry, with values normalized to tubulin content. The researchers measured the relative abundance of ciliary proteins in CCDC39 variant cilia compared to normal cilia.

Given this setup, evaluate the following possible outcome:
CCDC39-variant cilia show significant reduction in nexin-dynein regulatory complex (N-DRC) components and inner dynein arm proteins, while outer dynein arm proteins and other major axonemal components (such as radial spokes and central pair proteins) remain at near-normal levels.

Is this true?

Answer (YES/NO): NO